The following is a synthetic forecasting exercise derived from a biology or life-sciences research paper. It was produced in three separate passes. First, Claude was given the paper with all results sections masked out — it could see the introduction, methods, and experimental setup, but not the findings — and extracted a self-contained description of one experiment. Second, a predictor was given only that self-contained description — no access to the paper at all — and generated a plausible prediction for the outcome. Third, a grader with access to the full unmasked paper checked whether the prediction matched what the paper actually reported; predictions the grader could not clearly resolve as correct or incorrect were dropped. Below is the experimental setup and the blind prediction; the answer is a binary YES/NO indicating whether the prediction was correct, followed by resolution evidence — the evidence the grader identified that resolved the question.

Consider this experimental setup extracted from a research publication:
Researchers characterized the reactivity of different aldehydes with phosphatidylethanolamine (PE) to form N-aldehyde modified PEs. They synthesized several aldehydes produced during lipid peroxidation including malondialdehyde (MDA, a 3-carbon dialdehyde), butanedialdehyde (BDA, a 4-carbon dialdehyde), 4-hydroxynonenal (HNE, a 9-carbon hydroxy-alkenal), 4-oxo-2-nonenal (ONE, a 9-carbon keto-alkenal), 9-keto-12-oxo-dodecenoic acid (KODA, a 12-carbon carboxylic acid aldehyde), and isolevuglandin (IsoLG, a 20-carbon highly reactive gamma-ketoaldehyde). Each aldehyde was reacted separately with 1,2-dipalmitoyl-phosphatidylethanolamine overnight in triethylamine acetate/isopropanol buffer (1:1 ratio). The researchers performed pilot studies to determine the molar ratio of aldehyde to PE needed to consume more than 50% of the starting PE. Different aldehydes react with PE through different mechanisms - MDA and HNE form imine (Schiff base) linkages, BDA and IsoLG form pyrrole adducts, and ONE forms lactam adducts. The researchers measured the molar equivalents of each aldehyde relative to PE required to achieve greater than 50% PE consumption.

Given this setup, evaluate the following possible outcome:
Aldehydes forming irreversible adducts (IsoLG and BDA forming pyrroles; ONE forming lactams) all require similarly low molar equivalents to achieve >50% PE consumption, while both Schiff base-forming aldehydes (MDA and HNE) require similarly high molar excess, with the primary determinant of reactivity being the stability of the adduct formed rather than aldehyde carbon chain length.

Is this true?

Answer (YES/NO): NO